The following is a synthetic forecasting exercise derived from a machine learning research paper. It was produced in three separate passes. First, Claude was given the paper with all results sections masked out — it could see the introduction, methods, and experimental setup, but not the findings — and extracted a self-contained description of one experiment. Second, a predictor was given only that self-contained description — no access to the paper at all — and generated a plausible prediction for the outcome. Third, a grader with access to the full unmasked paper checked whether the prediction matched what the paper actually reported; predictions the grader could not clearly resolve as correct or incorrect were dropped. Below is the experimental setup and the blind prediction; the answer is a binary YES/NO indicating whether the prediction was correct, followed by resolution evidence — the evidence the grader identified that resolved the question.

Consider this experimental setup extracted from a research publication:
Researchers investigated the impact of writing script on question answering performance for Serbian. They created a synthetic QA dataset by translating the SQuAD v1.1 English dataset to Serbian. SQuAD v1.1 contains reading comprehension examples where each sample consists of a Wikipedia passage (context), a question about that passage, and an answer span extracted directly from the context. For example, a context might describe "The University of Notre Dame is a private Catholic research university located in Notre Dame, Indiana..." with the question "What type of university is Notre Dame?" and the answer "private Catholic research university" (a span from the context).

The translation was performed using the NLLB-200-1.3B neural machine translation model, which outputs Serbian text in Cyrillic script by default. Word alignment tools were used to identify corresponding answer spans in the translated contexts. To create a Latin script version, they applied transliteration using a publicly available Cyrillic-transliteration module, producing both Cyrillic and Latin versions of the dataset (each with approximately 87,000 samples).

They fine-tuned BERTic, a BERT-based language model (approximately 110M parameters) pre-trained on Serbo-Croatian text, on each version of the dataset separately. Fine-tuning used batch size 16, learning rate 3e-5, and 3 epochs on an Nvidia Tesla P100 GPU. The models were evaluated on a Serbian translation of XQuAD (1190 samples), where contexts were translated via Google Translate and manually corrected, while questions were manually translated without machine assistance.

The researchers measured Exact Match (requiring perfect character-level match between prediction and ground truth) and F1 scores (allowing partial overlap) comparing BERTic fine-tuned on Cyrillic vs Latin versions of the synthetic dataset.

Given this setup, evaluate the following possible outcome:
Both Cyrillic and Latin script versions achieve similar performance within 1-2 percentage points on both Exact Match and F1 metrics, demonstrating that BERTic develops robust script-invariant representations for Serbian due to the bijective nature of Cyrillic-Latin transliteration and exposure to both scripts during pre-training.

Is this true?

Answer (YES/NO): NO